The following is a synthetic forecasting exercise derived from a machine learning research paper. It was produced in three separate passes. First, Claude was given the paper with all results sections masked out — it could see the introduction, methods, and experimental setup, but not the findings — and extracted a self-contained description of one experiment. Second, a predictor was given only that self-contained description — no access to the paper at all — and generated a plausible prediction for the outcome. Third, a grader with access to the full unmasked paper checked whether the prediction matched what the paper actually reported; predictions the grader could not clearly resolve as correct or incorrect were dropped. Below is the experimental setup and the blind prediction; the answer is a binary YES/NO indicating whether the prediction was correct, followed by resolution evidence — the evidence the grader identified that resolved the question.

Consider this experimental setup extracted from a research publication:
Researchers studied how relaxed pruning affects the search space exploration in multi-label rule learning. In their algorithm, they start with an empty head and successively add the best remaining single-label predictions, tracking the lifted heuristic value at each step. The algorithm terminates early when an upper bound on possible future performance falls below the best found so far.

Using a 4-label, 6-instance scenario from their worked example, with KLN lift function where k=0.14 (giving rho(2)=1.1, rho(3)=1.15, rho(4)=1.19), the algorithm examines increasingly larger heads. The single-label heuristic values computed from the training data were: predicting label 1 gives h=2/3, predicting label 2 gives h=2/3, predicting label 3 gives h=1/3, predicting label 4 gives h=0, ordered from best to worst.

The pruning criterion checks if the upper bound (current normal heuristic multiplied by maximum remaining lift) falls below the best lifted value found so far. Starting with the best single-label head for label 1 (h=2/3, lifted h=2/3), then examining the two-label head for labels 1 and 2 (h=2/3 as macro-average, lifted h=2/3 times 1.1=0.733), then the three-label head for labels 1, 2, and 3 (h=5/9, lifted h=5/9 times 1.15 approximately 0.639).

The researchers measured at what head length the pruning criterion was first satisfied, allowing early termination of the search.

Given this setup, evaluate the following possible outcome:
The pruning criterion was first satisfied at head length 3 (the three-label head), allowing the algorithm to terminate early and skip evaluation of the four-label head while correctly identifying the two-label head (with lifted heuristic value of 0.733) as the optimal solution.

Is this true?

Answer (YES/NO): YES